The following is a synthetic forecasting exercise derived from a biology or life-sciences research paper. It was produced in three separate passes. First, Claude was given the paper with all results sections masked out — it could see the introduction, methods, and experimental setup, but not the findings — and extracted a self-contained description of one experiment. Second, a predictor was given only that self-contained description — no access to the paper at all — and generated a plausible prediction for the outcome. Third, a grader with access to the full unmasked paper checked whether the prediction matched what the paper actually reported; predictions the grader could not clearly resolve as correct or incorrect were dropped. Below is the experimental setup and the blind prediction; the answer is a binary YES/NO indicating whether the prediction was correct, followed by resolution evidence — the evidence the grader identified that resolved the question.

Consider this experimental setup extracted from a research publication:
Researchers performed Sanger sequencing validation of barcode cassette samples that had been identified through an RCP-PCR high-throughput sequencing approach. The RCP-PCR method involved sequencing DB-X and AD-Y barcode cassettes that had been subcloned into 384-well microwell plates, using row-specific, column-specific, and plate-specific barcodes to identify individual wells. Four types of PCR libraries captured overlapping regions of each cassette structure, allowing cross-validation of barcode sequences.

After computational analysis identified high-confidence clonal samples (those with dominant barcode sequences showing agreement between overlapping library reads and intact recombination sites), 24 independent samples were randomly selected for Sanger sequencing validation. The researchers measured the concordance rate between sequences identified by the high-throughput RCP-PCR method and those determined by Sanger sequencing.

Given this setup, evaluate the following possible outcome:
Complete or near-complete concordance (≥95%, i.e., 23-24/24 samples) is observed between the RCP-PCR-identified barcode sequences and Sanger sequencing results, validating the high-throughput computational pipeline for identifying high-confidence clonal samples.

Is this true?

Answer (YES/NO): YES